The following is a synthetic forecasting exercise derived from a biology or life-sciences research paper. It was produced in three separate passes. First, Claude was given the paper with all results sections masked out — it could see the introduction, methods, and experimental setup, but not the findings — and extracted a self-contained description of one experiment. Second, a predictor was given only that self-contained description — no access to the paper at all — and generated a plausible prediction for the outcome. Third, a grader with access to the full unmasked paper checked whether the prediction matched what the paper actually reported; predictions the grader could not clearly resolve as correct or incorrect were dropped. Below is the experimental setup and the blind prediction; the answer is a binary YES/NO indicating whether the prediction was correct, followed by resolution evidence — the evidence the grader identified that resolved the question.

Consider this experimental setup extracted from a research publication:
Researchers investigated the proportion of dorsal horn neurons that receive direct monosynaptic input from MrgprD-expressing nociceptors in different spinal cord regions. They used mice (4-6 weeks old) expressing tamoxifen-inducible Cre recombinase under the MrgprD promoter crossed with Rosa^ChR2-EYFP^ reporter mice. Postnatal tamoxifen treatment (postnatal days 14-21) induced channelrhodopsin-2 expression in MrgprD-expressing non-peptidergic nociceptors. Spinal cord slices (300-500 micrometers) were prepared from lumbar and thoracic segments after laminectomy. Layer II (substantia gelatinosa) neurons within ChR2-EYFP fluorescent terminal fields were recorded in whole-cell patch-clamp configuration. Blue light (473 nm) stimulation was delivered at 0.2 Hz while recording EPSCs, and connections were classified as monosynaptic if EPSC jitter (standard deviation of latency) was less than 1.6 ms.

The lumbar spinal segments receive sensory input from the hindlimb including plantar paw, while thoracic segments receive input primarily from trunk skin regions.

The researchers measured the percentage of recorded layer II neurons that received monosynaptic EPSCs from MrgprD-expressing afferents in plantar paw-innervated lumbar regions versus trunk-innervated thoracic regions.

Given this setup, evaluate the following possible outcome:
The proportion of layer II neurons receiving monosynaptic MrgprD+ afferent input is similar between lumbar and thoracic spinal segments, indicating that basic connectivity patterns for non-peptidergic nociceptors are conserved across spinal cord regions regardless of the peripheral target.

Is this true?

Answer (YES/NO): NO